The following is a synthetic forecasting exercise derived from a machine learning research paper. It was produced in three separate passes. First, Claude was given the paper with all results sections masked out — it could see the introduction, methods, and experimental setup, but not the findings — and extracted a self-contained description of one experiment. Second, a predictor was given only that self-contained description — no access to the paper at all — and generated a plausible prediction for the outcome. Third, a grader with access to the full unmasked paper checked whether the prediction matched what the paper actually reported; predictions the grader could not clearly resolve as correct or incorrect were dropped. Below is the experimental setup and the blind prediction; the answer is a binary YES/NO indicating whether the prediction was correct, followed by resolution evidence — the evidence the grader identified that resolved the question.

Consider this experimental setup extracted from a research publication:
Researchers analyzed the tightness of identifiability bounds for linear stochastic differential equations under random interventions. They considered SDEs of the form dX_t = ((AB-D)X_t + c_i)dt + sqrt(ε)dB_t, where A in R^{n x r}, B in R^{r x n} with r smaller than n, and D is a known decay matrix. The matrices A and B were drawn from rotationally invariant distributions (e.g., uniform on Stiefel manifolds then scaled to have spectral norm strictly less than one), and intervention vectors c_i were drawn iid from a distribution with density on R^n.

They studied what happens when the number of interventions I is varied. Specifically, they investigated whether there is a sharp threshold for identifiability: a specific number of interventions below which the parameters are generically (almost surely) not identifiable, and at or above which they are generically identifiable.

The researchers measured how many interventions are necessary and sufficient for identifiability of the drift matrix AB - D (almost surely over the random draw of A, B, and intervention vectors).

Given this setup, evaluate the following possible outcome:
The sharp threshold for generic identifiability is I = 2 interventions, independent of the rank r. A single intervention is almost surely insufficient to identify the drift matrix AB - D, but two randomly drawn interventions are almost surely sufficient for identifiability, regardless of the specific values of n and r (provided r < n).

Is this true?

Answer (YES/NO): NO